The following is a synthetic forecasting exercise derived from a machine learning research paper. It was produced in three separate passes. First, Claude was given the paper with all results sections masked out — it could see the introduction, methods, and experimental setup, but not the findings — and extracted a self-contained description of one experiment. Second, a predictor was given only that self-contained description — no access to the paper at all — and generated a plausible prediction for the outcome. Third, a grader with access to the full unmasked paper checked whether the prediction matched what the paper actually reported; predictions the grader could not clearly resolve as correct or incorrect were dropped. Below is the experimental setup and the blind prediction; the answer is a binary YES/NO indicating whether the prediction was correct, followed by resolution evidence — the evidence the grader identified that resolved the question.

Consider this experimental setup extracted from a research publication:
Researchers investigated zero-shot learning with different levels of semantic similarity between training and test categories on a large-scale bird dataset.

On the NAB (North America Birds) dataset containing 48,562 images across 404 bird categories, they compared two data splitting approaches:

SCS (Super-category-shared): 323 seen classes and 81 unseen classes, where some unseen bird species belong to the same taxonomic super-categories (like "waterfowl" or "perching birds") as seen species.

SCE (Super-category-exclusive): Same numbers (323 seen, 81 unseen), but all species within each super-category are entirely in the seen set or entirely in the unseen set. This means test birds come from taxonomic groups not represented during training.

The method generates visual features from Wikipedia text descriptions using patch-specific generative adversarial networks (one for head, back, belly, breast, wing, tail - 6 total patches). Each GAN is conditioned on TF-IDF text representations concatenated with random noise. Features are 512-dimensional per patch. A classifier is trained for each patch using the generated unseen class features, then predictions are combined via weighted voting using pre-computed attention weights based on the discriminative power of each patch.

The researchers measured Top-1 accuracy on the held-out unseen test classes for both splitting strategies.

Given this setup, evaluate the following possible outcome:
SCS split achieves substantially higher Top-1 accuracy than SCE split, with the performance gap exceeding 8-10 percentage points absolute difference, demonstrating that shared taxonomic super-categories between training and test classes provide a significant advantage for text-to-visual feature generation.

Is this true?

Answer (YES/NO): YES